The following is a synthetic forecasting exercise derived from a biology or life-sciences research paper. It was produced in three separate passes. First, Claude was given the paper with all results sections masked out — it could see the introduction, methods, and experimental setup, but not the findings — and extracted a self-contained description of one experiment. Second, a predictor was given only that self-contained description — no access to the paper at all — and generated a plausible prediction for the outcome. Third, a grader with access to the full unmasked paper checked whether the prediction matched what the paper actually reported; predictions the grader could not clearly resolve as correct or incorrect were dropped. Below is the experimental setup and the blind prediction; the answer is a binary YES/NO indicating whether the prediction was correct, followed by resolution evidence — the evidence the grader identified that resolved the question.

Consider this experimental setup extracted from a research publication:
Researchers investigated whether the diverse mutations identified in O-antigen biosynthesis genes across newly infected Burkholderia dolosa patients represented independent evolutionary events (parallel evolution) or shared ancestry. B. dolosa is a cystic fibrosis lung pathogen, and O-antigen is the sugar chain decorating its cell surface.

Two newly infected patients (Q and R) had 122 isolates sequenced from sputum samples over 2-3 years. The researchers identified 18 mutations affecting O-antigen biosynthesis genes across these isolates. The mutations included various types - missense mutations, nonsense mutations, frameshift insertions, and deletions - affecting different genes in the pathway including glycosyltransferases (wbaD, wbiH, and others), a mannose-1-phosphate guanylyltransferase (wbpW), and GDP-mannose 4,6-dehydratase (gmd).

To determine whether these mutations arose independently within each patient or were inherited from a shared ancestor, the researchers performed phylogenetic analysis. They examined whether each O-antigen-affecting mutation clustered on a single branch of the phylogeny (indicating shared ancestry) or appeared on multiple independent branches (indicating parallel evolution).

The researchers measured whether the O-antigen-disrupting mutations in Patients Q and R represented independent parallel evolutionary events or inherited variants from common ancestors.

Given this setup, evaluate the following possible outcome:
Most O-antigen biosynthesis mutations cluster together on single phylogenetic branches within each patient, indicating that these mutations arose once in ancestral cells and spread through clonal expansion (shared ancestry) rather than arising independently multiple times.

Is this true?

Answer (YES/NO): NO